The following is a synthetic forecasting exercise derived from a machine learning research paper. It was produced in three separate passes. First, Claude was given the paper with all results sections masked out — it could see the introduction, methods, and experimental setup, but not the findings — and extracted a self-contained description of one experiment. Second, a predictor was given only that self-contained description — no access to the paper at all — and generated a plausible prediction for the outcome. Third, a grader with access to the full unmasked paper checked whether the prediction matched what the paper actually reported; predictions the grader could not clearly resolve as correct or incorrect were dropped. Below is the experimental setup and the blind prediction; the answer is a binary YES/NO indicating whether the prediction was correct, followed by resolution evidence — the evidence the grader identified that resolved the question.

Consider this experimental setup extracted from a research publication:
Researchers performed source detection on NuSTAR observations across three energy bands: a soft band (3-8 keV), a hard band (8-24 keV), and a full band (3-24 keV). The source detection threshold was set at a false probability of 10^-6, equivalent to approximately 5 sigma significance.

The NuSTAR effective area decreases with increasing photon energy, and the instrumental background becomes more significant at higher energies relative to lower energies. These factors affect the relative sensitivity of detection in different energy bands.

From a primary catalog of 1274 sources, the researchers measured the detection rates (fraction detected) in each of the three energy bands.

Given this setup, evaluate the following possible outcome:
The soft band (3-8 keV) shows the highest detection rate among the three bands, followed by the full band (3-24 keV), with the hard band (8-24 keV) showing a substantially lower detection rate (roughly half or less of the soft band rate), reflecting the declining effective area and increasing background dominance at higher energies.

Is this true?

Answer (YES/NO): NO